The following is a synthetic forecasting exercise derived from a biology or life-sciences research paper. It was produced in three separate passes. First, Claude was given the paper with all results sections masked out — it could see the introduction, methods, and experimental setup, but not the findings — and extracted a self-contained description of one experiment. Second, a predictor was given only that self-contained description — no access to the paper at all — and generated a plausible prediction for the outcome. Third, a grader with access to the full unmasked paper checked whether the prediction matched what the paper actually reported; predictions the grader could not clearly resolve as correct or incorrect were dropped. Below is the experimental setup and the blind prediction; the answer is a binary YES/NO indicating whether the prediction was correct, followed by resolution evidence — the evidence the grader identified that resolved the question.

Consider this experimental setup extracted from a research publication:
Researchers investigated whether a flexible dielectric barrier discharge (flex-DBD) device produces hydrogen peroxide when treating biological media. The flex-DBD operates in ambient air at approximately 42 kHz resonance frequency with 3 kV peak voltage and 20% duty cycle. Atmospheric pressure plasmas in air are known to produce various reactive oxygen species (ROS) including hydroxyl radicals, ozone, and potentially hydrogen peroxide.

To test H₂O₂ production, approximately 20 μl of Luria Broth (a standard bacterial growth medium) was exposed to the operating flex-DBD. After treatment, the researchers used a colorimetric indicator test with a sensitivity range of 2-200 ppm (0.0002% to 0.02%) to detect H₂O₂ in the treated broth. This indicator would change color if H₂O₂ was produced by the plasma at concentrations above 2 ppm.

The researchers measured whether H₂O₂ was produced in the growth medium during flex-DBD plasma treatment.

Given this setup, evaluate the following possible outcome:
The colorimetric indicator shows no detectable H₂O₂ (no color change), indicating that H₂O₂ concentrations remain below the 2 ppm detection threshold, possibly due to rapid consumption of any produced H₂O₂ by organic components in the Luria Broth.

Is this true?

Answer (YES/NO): NO